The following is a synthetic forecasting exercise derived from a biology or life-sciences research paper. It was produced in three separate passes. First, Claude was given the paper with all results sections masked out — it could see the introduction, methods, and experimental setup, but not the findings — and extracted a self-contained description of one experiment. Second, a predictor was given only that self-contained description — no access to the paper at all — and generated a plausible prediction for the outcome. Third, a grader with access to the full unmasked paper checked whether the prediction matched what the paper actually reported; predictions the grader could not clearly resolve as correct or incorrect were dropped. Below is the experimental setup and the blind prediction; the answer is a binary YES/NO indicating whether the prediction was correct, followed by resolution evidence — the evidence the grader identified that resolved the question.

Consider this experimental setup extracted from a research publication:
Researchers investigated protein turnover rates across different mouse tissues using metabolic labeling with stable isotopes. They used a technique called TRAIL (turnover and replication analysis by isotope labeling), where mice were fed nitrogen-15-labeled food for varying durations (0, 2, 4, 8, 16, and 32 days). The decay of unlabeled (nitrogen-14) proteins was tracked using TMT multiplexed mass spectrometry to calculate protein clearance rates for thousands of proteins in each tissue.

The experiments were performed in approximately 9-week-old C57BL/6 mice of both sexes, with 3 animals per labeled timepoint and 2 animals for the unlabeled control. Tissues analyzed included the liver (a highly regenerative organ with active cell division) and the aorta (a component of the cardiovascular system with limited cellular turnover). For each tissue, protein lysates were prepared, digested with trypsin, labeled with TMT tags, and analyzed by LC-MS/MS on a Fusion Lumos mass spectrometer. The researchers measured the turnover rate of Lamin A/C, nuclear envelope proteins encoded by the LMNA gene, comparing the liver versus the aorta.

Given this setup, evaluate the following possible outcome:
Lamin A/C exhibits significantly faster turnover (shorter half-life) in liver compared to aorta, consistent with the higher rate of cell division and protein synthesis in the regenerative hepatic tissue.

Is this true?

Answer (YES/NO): YES